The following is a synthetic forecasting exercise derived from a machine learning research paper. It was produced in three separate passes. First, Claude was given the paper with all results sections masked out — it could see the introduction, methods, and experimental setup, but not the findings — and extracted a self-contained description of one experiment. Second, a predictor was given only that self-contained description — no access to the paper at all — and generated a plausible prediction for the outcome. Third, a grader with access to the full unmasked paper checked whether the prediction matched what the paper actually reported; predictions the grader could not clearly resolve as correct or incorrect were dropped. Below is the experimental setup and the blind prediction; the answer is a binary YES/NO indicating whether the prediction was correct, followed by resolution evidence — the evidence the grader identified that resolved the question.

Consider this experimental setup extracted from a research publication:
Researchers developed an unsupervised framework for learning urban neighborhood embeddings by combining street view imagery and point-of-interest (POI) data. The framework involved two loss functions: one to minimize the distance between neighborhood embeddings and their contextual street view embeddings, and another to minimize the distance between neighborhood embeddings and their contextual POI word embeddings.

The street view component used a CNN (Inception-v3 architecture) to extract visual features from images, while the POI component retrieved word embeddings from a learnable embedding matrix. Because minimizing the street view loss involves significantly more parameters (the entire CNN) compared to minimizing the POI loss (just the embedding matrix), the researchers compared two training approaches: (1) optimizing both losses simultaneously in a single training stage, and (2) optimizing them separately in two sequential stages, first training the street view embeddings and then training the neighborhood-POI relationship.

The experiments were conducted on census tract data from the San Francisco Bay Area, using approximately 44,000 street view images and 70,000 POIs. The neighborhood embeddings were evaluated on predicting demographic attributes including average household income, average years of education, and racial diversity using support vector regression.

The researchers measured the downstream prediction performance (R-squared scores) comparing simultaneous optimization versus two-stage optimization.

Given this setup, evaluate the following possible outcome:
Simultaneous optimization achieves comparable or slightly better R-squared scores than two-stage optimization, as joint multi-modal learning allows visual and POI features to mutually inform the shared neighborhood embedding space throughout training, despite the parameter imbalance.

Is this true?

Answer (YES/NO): NO